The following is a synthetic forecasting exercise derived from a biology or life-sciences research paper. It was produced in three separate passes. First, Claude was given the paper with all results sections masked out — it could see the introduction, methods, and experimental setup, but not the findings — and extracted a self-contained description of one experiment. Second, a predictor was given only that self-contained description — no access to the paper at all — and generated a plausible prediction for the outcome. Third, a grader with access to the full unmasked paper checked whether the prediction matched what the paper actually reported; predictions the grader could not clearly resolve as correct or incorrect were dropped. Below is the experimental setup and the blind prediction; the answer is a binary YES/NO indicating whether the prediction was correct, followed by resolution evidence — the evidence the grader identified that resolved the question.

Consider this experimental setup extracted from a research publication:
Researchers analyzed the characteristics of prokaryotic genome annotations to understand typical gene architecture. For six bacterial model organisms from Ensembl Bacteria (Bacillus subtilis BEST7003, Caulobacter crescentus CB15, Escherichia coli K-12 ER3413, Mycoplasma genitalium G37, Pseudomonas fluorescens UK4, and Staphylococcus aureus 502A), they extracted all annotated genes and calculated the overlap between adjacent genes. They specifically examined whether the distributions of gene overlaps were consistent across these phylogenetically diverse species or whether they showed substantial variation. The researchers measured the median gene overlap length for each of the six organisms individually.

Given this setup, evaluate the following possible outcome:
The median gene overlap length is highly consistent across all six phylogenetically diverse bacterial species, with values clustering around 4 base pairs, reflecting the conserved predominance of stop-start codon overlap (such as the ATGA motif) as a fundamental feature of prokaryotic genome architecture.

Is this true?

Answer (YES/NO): NO